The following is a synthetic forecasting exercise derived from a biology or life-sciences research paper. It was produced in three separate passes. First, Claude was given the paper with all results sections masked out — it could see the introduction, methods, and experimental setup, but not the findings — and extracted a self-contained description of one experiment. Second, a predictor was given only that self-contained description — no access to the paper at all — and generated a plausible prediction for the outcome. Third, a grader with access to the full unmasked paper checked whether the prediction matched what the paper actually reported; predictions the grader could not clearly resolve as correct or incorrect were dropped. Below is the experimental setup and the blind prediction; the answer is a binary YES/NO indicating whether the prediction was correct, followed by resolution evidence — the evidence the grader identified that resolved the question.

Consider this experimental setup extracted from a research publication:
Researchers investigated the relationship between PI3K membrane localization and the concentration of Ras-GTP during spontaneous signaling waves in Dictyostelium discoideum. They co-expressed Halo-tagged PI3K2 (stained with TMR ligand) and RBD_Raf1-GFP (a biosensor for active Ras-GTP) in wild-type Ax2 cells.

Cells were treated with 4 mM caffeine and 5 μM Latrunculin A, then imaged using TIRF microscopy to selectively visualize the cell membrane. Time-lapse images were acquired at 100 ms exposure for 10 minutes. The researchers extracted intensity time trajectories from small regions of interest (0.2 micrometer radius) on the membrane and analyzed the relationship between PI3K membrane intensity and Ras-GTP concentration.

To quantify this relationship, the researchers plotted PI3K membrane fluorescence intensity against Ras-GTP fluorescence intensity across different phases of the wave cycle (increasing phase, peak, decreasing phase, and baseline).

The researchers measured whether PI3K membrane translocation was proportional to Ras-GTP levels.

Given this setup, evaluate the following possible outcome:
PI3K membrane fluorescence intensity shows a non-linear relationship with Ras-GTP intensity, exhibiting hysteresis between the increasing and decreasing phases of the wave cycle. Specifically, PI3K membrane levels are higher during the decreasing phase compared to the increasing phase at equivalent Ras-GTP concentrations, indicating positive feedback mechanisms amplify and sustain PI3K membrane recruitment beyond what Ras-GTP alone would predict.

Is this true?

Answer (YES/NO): NO